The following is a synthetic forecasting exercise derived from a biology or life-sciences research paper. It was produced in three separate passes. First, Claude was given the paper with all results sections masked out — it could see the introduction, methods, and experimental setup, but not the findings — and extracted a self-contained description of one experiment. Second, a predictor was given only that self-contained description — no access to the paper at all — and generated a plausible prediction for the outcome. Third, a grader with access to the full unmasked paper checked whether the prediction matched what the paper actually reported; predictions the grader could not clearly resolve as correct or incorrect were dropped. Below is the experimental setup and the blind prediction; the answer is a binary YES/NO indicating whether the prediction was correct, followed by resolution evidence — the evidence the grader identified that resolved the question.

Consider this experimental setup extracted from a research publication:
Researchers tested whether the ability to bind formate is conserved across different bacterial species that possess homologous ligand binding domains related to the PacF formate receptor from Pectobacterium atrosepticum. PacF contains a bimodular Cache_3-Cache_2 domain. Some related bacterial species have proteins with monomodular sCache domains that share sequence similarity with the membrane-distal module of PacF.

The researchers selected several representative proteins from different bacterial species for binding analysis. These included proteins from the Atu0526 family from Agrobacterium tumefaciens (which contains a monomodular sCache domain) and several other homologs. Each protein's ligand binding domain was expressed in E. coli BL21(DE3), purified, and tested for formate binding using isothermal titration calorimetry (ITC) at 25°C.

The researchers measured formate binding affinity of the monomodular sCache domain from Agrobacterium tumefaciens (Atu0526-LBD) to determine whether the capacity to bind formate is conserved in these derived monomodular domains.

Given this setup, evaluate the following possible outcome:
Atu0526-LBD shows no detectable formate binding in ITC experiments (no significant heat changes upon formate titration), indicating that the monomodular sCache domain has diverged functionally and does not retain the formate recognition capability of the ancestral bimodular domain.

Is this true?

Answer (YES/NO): NO